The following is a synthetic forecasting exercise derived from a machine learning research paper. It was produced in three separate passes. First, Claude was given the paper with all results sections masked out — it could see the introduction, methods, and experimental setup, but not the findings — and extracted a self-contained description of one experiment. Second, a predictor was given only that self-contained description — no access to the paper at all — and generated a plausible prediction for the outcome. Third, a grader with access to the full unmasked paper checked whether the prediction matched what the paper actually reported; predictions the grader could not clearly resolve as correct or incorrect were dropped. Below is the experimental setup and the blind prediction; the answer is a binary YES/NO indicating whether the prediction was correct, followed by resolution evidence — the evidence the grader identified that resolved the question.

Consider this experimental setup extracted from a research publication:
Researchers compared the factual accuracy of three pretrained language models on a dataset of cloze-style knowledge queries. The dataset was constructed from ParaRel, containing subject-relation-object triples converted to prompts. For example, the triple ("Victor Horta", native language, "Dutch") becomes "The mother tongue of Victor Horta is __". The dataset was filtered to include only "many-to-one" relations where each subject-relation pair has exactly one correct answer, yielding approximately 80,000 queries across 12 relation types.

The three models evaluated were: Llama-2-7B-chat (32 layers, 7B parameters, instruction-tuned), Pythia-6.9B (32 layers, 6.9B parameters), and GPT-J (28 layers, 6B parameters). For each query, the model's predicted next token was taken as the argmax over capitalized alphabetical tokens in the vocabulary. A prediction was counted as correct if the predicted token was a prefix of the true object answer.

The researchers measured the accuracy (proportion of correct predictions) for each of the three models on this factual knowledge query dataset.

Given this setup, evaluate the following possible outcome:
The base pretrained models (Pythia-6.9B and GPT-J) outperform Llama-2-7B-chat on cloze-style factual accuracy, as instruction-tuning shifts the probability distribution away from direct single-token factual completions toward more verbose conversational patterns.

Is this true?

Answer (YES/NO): NO